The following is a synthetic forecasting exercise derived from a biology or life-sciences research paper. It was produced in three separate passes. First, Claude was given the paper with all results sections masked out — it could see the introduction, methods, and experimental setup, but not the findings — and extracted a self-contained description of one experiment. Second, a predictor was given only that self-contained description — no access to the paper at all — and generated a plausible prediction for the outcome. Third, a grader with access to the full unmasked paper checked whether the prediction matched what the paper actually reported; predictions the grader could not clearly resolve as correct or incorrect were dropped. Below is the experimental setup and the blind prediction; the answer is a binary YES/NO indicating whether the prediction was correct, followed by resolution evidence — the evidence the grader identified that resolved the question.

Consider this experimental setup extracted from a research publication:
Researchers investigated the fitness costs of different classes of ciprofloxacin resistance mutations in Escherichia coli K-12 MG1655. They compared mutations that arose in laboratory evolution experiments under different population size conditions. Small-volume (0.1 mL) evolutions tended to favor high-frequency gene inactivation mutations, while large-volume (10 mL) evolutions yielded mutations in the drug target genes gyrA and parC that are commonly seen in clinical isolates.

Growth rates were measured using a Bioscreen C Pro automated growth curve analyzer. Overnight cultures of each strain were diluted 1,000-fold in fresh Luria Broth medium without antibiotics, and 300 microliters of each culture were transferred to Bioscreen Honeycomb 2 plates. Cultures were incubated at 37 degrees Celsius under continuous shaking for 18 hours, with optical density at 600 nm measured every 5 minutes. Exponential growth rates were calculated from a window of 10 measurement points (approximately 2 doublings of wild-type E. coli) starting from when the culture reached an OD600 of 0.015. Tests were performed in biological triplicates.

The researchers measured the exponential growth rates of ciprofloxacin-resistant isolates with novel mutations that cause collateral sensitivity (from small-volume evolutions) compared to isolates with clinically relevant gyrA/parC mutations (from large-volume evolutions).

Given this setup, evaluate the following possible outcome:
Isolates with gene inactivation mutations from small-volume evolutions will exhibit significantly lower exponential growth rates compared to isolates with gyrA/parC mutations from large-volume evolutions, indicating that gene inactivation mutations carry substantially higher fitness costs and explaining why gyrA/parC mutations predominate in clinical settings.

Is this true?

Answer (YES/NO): YES